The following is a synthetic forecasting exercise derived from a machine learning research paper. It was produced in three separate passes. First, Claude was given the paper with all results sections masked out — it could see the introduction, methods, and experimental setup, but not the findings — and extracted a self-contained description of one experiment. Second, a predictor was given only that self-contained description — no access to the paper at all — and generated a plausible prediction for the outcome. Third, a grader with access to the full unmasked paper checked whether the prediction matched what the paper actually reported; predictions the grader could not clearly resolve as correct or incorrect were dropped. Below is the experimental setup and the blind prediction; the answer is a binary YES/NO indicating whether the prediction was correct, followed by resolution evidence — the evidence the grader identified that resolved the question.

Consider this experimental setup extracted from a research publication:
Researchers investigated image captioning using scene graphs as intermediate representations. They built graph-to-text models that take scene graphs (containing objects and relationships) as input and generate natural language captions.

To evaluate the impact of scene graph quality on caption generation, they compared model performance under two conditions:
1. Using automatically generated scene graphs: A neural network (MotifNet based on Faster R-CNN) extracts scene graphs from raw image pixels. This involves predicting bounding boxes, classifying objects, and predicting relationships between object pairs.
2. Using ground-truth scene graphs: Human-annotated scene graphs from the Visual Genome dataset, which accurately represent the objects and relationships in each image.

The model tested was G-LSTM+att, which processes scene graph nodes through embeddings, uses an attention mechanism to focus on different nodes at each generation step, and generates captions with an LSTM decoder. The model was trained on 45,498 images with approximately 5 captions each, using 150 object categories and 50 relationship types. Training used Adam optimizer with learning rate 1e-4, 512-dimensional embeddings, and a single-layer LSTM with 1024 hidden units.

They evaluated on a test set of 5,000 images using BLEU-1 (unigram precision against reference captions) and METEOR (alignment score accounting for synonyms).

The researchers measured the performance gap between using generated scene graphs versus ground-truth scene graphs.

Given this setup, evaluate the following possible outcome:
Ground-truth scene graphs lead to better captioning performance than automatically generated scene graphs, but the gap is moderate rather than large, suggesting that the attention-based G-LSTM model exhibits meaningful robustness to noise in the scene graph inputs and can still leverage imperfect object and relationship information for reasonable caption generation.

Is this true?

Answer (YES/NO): YES